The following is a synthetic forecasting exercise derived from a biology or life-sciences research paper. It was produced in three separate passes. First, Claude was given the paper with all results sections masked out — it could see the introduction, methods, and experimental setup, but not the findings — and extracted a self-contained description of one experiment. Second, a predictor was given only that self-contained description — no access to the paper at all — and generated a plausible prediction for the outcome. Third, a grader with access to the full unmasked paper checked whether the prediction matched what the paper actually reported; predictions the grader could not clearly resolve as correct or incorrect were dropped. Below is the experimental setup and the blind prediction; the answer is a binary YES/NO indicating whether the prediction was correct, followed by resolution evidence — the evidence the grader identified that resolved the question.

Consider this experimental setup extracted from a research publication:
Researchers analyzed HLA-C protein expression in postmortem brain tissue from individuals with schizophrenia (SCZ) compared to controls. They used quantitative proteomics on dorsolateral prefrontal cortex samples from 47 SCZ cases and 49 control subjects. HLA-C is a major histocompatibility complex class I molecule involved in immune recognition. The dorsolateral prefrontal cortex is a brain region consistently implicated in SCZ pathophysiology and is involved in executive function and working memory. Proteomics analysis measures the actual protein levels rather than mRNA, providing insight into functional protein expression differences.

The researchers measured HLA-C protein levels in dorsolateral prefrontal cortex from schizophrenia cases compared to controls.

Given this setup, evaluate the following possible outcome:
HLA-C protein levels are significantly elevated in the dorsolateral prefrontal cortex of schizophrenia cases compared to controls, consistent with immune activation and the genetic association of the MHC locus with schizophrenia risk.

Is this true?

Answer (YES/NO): NO